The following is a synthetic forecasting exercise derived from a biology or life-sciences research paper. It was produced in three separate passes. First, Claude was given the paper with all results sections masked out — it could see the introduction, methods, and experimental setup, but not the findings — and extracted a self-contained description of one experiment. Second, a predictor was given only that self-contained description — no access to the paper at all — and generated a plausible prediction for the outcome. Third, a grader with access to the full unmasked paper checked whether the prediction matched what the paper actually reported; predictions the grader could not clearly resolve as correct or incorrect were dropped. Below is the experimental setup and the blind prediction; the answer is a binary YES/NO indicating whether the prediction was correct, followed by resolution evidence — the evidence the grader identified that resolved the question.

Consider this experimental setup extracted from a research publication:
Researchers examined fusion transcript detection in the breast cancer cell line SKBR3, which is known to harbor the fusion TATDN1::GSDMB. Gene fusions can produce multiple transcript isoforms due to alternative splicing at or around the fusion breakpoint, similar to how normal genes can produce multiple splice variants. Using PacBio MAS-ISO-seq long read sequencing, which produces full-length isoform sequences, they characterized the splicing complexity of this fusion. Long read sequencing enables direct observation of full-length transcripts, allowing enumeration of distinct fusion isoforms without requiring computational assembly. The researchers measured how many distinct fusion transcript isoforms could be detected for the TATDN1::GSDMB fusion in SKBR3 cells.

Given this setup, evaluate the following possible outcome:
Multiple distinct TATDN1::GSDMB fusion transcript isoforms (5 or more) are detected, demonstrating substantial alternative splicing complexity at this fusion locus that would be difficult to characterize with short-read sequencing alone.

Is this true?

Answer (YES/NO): YES